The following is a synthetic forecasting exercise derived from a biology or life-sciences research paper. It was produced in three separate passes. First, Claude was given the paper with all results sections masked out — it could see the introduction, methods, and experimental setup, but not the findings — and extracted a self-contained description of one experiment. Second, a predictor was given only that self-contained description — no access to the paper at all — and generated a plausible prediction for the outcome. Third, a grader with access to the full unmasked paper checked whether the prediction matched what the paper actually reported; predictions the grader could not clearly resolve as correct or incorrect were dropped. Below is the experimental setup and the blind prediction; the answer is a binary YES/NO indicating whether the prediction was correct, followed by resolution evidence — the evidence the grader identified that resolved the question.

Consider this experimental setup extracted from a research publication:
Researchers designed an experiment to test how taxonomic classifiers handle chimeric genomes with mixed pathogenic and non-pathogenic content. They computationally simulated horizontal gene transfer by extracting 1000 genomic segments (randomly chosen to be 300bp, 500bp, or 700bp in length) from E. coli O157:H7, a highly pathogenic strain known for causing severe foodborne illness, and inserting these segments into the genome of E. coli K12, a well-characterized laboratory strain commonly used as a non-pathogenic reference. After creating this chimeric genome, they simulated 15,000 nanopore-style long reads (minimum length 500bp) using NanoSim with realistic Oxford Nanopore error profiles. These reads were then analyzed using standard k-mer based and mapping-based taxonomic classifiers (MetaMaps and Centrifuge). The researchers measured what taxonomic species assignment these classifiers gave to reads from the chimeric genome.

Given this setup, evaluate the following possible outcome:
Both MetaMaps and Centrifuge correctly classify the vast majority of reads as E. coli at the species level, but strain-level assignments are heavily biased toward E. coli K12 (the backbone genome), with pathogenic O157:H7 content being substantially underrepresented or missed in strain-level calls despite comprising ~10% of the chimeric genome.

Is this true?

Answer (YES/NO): YES